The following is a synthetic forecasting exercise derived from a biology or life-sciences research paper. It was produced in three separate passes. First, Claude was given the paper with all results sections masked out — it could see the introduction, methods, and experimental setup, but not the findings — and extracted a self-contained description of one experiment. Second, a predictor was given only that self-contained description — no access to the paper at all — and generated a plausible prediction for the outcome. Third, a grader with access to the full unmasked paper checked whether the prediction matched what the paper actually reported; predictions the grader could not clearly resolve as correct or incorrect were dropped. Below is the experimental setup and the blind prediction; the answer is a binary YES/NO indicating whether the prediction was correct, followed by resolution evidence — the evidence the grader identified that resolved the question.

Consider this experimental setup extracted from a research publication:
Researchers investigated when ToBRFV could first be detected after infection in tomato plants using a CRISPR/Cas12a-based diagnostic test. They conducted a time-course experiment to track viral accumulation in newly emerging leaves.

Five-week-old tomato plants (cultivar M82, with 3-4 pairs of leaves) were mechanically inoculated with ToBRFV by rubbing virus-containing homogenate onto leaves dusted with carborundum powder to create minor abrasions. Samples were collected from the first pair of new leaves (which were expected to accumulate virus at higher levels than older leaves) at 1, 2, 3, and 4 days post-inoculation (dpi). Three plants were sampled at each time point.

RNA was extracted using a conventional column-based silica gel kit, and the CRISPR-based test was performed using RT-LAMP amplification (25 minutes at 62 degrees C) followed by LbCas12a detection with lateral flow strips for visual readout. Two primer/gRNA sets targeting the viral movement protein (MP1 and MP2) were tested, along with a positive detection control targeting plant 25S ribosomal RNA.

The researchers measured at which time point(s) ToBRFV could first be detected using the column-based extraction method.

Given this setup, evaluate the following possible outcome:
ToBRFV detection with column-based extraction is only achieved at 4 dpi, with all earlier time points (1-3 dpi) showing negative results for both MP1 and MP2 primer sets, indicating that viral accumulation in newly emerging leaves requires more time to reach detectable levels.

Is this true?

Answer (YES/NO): NO